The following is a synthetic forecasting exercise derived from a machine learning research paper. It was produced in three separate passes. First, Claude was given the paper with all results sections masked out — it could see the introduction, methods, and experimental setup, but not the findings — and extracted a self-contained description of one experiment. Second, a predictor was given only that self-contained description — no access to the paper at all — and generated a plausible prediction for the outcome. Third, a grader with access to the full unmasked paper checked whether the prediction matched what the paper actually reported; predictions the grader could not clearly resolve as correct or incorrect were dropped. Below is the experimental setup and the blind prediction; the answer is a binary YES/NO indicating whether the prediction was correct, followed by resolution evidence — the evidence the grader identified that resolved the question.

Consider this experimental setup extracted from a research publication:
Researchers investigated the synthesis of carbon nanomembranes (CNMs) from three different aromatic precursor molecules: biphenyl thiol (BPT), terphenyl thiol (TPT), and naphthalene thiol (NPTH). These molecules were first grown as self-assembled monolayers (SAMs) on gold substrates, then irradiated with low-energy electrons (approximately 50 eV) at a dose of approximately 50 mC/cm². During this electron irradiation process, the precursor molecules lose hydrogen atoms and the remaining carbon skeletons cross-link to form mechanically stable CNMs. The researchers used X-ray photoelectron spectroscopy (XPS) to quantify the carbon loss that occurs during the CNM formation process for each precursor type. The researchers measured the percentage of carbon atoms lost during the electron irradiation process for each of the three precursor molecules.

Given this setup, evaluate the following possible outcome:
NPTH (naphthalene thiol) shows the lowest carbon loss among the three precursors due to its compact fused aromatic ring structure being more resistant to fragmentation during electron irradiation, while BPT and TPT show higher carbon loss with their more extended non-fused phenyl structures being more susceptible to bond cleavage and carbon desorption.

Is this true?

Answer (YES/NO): NO